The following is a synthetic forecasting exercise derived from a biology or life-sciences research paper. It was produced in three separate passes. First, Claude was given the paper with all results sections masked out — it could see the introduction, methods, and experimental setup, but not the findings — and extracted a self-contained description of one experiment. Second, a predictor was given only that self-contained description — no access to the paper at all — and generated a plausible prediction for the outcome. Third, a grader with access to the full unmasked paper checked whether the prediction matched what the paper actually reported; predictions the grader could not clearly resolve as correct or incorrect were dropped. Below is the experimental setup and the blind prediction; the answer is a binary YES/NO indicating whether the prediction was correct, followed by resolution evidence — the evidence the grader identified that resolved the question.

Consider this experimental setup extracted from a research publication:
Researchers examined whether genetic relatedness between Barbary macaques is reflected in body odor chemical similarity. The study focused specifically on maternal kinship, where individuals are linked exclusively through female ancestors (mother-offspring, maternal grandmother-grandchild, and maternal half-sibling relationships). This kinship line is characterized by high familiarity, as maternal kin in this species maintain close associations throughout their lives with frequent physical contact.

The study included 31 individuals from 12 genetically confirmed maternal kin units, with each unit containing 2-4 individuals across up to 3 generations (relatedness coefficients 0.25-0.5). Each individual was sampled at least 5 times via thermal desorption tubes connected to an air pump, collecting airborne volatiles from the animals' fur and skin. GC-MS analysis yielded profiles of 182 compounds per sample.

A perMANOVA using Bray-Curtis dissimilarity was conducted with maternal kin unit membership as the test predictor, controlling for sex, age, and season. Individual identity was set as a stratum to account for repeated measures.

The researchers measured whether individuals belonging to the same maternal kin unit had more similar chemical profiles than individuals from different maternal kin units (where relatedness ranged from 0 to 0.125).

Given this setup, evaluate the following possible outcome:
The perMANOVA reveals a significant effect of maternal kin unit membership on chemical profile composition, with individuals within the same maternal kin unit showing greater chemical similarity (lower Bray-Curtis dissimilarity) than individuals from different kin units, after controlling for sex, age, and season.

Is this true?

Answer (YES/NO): YES